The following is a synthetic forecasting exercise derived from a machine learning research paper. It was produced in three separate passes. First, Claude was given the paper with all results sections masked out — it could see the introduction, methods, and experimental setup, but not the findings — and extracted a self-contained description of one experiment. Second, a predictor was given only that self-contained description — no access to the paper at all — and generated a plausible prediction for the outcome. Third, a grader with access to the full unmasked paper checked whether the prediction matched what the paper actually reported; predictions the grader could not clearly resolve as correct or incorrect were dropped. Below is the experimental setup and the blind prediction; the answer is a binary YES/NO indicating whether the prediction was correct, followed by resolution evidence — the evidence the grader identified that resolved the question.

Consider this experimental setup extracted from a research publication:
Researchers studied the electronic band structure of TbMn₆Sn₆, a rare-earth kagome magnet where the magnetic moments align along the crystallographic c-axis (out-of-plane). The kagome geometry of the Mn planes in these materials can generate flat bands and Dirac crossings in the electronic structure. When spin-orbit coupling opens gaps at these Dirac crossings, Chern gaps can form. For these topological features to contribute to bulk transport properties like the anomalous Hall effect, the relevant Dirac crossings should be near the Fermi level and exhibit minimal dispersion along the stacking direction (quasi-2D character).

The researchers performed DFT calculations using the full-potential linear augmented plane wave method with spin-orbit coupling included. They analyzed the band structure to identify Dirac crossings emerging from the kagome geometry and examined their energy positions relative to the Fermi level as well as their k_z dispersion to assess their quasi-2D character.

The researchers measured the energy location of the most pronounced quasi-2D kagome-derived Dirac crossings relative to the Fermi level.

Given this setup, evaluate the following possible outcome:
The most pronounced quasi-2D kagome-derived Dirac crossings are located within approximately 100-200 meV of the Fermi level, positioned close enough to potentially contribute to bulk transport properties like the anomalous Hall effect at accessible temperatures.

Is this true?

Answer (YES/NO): NO